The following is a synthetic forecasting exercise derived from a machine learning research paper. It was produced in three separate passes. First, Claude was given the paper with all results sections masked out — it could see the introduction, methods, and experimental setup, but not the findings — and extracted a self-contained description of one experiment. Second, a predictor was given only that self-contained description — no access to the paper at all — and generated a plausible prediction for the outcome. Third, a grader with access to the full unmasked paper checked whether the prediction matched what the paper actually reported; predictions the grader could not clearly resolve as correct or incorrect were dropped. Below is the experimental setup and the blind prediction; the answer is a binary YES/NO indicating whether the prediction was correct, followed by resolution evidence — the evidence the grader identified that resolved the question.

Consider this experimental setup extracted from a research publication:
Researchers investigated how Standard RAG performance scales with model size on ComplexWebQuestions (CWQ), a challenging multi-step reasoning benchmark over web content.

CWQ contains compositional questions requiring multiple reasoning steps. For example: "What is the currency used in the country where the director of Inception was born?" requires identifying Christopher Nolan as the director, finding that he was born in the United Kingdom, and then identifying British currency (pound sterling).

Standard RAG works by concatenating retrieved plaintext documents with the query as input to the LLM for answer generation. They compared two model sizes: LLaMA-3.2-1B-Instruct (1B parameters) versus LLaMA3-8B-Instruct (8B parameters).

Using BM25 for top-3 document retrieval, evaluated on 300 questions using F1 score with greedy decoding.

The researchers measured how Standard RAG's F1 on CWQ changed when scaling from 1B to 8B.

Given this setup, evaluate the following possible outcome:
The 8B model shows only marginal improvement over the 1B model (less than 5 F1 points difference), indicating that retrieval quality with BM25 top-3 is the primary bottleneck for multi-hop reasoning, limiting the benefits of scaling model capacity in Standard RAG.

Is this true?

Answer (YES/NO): NO